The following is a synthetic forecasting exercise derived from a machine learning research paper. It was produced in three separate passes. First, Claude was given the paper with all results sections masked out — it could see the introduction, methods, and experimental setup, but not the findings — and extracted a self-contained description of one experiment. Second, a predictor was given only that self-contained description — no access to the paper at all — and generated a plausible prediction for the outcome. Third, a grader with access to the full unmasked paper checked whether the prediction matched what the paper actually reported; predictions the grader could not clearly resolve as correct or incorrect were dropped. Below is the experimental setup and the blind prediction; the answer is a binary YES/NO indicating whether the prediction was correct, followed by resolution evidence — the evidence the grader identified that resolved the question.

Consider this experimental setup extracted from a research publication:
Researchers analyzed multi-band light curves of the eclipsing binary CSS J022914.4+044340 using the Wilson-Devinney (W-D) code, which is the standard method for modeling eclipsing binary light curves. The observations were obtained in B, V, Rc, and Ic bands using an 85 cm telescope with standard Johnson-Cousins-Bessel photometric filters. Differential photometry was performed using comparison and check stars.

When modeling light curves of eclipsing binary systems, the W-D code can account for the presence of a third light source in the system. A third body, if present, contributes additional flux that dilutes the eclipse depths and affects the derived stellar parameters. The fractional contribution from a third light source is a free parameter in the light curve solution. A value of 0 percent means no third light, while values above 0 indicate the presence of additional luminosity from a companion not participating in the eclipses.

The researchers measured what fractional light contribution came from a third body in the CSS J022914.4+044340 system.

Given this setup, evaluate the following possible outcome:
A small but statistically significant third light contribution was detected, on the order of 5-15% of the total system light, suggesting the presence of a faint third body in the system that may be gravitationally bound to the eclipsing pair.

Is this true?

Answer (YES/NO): NO